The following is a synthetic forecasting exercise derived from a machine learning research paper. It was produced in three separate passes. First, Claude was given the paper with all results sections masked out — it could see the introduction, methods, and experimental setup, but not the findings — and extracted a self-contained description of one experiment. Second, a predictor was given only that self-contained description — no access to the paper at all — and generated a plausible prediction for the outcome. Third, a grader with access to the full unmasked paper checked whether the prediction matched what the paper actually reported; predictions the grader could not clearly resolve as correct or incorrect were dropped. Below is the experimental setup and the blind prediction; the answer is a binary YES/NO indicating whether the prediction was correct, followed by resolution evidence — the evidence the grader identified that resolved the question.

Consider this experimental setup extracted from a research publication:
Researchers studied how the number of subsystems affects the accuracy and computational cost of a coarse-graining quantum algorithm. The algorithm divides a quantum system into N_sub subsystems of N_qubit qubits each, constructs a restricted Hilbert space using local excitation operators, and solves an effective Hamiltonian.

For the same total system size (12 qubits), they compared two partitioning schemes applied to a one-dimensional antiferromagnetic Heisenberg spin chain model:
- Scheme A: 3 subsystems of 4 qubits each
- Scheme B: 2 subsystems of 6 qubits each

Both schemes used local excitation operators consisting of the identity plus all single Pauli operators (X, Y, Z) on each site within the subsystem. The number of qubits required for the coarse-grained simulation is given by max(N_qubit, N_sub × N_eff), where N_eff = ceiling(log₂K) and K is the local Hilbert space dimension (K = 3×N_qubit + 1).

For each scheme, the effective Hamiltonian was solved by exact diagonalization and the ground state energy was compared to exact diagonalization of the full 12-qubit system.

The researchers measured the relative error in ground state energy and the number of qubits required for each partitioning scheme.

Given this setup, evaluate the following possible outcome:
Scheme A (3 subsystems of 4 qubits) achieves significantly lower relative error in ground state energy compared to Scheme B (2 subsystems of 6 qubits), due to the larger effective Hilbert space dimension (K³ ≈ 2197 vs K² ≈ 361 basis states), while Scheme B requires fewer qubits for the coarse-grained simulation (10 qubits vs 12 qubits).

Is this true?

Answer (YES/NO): NO